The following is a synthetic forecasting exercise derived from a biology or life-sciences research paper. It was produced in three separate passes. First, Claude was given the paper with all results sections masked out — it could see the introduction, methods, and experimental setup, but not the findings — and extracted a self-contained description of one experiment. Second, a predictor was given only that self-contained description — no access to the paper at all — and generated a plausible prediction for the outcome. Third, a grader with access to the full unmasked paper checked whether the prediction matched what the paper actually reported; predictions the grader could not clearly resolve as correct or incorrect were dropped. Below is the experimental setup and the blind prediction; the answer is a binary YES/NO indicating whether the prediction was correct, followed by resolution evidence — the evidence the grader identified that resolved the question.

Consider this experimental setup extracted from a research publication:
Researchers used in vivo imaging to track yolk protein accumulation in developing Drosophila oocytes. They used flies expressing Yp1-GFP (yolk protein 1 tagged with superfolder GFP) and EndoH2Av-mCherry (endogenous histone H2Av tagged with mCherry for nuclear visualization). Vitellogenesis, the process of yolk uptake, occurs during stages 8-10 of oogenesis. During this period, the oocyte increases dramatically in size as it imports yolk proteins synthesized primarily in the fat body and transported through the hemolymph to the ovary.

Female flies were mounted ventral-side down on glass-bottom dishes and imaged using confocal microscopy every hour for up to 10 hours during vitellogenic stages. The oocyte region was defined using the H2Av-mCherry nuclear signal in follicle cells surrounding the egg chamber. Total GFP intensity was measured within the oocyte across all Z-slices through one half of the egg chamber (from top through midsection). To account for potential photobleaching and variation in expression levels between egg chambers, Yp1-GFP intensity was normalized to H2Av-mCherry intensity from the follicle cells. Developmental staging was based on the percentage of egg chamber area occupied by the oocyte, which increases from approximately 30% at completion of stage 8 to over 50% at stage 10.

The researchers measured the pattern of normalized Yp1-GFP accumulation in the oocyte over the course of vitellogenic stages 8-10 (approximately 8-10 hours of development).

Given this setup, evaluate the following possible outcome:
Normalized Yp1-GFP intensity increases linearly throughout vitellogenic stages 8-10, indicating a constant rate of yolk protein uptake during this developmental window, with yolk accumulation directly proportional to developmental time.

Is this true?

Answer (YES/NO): YES